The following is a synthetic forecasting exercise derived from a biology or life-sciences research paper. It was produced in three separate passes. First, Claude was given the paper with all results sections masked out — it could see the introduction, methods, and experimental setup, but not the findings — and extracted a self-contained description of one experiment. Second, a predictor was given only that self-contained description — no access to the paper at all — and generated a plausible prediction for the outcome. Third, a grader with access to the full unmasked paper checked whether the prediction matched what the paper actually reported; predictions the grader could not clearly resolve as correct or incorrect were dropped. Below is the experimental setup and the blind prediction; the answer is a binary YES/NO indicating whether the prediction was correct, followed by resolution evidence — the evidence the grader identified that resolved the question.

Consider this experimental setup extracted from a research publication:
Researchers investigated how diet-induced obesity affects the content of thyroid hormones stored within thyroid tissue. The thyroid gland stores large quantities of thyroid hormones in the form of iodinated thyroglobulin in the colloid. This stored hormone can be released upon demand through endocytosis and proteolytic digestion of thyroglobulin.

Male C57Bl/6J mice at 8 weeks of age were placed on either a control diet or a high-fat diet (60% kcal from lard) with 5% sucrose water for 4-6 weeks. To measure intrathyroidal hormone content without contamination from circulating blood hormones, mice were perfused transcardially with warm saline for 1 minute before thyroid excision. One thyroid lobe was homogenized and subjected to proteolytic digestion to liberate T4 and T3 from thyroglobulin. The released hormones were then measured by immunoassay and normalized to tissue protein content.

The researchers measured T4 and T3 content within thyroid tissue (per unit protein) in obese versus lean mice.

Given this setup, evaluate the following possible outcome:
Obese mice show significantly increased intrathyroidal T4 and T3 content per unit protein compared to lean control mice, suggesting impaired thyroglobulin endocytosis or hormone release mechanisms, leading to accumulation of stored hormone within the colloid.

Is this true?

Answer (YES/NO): NO